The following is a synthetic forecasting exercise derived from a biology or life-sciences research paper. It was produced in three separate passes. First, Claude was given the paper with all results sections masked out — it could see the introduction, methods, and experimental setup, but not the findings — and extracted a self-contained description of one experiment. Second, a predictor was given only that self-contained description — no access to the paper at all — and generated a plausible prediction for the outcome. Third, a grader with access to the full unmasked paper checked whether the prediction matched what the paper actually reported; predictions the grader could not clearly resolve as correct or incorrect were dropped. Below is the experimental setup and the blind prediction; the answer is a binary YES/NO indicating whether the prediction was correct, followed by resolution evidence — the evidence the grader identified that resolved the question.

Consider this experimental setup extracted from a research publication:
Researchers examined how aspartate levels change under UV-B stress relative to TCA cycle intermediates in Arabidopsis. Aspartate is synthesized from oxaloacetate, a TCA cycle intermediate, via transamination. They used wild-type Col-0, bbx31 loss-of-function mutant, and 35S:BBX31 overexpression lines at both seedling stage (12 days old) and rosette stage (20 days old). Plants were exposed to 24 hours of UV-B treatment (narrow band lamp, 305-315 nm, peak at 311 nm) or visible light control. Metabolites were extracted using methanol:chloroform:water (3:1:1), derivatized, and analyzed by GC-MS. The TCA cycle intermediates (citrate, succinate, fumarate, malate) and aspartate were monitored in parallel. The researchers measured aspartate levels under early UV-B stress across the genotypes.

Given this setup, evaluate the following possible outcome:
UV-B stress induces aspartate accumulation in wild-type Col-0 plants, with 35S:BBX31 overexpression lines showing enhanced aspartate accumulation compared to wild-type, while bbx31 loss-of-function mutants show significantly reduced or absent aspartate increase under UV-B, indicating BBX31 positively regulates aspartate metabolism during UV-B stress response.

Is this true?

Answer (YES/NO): NO